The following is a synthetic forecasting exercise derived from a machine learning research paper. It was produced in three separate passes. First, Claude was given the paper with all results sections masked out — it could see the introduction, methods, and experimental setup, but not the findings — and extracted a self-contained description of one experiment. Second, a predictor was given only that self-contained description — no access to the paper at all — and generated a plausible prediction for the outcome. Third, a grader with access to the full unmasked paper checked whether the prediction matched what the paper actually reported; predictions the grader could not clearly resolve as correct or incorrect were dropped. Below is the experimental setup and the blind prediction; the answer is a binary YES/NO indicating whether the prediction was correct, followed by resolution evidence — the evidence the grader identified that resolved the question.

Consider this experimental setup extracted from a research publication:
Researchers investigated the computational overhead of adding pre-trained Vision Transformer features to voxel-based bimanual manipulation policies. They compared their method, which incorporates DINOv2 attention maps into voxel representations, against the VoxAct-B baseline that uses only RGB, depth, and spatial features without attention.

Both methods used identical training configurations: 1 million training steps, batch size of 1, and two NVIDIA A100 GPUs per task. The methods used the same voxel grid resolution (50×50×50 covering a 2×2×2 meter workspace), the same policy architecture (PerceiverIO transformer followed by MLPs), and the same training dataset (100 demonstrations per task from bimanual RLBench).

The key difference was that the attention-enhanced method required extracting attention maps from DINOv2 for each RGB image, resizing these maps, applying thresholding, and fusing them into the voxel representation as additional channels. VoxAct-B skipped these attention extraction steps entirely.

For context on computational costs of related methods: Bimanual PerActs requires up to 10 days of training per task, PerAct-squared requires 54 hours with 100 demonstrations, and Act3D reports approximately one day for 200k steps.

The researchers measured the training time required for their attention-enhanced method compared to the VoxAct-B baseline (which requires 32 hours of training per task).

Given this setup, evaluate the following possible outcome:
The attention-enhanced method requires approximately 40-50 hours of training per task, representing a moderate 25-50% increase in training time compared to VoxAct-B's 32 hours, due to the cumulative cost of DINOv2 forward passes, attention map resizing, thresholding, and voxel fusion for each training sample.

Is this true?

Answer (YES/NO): NO